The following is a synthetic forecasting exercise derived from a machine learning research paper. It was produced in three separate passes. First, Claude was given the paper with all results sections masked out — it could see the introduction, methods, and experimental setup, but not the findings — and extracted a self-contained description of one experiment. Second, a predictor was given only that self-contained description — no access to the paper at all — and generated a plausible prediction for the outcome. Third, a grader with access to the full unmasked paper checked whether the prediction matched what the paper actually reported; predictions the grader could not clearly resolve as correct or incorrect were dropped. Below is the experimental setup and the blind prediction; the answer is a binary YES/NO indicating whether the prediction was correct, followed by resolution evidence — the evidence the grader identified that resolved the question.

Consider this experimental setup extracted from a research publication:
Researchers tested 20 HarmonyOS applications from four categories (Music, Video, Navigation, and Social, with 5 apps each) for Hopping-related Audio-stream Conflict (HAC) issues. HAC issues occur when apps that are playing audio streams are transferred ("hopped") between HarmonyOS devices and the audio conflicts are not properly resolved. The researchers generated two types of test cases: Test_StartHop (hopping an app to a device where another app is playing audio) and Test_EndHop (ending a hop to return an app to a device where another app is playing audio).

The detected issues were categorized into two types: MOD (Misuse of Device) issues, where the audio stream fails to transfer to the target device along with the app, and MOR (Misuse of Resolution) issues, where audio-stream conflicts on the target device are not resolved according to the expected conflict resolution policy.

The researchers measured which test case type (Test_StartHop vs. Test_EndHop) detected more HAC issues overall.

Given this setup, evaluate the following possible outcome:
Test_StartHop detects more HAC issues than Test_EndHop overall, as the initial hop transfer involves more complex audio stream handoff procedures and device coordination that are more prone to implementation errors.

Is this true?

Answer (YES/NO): YES